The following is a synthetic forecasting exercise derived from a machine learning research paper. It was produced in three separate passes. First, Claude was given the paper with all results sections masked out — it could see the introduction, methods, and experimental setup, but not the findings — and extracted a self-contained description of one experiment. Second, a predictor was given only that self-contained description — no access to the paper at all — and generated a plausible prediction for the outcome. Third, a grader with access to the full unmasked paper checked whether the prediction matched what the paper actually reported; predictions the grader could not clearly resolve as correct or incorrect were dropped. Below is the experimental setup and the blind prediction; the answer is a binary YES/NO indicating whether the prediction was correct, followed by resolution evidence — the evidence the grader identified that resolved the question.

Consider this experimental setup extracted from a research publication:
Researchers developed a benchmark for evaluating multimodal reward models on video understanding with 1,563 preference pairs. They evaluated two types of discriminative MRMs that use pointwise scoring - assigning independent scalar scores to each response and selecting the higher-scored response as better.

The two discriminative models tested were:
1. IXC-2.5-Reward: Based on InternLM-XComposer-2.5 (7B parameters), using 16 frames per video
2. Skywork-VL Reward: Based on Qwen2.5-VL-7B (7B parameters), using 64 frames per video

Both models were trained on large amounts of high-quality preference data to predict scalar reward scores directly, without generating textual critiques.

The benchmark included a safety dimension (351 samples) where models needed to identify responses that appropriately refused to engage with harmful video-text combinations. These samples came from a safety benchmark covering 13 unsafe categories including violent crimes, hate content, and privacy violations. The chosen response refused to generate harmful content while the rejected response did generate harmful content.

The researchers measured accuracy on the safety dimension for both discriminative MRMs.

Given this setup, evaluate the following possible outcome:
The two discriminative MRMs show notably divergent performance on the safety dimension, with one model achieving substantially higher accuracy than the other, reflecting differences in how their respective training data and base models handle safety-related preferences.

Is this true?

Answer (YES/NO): YES